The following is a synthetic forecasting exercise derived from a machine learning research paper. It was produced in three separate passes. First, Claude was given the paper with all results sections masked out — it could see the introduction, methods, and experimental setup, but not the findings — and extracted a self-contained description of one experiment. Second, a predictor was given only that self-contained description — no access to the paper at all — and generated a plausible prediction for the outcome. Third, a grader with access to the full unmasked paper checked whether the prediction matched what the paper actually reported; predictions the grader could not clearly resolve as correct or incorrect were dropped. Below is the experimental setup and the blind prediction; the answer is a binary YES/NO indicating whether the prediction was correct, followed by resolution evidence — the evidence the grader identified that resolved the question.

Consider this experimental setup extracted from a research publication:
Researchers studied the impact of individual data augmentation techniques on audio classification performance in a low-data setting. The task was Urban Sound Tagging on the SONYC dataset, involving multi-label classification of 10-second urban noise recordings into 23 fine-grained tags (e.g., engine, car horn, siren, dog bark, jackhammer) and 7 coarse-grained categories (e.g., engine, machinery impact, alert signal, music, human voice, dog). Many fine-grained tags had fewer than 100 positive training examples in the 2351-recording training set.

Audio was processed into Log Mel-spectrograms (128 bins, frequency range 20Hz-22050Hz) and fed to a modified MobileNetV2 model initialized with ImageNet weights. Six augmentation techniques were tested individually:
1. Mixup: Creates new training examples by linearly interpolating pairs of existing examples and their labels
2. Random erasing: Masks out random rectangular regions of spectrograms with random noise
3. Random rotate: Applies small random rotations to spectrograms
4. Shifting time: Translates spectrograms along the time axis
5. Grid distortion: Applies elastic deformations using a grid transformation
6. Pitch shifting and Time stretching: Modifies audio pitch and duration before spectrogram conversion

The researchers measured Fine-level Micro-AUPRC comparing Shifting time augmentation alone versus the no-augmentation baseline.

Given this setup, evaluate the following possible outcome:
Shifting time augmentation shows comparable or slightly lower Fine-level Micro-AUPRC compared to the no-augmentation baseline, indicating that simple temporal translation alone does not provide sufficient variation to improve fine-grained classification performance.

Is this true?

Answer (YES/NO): NO